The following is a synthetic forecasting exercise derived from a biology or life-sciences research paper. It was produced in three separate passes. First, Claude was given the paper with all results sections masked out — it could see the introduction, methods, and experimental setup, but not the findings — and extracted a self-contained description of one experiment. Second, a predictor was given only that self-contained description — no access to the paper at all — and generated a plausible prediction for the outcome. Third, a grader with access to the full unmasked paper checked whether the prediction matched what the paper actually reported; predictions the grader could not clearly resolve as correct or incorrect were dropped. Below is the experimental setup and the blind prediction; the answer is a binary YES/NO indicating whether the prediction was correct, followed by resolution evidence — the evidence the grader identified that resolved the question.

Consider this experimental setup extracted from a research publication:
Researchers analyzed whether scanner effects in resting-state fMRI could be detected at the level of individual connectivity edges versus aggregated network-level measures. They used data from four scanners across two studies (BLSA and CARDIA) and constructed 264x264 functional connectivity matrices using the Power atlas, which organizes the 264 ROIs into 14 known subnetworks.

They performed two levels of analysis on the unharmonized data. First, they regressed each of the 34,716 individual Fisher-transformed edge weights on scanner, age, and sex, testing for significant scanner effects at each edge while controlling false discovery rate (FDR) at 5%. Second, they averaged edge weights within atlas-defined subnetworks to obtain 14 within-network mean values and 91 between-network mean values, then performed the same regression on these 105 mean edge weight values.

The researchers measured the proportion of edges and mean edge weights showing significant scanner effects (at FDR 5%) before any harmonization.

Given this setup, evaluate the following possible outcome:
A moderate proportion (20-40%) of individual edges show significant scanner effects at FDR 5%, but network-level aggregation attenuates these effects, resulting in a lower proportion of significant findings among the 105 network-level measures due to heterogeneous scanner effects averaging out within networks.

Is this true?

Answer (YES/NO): NO